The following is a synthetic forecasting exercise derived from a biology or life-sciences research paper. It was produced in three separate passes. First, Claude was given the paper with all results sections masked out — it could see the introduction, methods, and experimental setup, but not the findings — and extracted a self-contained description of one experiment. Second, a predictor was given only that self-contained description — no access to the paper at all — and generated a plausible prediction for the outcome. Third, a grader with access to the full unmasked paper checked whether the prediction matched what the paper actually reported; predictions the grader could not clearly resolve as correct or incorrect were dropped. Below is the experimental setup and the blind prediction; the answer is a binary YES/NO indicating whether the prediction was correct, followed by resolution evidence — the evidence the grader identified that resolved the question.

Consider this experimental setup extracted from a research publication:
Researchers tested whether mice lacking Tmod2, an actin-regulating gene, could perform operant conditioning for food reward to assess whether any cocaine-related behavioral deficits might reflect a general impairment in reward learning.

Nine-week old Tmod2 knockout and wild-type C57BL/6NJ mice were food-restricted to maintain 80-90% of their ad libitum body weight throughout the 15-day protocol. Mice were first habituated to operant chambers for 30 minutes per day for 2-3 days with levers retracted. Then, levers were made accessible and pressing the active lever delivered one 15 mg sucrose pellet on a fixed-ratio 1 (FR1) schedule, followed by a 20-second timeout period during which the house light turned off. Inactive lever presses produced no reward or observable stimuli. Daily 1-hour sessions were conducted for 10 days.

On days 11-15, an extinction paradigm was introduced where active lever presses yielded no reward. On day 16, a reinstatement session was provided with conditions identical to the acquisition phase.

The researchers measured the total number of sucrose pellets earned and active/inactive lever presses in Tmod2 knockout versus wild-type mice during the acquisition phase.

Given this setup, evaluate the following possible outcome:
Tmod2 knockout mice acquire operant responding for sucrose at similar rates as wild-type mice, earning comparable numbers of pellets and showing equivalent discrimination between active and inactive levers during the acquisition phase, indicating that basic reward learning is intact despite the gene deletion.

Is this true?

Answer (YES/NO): NO